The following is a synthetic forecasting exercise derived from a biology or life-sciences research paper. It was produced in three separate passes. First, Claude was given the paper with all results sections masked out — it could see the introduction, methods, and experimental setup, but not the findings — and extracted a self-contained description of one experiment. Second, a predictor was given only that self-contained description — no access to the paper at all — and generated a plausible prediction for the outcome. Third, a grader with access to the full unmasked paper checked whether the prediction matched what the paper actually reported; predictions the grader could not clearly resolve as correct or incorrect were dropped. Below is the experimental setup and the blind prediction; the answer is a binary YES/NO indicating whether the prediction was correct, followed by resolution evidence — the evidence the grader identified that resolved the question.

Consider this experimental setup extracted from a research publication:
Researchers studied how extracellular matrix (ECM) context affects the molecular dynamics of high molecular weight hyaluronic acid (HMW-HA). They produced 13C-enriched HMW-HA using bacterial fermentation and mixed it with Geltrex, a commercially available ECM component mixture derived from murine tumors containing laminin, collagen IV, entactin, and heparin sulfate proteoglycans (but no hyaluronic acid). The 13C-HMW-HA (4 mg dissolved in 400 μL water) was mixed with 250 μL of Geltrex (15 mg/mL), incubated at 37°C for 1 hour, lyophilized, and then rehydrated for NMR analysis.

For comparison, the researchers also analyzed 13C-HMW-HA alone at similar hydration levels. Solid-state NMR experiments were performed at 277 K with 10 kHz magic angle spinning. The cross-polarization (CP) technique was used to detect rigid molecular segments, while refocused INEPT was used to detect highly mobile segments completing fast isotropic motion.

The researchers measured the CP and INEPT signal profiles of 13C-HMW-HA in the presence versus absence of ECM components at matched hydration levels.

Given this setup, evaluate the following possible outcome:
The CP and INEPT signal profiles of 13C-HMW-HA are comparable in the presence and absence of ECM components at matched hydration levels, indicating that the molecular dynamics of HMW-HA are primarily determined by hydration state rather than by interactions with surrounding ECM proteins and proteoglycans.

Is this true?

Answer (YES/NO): NO